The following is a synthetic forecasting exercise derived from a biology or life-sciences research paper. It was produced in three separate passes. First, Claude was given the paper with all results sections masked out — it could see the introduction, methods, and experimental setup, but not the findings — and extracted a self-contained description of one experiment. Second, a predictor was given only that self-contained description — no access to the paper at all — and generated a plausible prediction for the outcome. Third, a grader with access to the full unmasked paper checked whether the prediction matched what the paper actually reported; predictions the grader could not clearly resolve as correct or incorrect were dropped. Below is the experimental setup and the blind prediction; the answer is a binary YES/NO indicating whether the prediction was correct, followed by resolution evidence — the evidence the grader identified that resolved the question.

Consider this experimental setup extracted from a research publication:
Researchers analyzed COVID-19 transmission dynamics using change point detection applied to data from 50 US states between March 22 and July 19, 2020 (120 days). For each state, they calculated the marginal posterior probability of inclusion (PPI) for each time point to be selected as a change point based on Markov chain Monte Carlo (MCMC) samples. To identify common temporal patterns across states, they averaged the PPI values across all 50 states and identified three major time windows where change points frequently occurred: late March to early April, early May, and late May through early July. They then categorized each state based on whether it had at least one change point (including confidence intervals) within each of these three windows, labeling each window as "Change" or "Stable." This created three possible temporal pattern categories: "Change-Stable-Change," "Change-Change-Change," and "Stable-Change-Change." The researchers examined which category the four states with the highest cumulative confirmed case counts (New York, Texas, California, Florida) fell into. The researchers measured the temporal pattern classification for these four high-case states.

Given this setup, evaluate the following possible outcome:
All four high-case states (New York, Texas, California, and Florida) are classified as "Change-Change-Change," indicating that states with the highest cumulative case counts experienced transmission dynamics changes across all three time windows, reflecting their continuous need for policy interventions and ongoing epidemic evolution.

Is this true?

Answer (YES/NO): NO